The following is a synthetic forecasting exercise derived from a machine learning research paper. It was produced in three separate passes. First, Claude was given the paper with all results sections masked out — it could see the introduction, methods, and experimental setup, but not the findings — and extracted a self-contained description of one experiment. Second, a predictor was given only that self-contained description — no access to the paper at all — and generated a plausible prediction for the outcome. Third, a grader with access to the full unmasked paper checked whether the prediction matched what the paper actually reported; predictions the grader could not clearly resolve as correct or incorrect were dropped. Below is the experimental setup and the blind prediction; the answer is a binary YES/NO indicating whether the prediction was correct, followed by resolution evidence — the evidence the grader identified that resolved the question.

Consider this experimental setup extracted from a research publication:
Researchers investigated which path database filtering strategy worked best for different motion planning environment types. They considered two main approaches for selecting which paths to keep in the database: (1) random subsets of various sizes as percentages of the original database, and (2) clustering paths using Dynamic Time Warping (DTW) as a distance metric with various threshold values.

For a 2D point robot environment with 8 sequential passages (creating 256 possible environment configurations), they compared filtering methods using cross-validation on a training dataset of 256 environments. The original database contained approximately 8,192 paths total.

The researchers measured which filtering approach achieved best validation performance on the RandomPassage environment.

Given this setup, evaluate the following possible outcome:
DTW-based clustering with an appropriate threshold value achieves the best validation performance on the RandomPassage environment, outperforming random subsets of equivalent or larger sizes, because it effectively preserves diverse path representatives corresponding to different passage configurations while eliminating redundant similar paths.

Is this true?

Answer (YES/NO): YES